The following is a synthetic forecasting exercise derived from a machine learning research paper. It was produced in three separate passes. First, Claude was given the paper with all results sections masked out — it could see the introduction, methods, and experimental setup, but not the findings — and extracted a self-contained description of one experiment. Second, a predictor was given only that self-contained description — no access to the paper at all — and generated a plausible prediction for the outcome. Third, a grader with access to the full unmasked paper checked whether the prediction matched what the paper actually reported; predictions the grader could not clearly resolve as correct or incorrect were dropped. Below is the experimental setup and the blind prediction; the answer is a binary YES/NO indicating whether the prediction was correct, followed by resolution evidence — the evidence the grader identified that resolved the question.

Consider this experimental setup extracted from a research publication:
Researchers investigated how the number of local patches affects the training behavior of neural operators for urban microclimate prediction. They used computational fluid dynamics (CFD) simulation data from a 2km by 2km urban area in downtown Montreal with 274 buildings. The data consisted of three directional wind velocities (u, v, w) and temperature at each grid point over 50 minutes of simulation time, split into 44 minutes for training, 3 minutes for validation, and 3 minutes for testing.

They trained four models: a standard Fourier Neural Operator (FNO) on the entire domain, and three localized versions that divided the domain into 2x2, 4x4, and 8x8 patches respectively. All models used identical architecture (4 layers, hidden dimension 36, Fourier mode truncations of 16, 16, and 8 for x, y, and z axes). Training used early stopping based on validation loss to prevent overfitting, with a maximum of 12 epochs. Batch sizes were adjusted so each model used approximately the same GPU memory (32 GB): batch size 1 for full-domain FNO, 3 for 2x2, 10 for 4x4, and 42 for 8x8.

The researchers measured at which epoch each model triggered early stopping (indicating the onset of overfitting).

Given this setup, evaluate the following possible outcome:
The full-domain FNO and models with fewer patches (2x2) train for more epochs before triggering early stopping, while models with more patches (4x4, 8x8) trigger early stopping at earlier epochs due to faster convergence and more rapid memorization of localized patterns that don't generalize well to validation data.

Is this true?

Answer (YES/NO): NO